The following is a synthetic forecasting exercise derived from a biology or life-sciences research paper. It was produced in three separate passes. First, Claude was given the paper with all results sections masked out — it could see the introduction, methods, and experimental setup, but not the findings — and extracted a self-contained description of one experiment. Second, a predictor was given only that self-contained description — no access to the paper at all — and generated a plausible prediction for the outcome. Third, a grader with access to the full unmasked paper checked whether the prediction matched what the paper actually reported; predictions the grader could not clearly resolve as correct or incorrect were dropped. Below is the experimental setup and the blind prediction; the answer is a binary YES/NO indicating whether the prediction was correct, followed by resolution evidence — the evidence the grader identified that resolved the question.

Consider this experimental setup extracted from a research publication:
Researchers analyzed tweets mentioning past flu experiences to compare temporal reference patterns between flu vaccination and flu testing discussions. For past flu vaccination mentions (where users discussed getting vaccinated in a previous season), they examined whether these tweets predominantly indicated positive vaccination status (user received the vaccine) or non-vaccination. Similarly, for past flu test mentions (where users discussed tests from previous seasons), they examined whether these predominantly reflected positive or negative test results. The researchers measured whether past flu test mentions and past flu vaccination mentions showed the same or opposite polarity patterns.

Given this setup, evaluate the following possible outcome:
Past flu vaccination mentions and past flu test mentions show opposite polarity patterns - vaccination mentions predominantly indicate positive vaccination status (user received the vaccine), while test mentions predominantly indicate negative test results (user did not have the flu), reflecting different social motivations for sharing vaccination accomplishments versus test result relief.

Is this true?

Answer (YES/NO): YES